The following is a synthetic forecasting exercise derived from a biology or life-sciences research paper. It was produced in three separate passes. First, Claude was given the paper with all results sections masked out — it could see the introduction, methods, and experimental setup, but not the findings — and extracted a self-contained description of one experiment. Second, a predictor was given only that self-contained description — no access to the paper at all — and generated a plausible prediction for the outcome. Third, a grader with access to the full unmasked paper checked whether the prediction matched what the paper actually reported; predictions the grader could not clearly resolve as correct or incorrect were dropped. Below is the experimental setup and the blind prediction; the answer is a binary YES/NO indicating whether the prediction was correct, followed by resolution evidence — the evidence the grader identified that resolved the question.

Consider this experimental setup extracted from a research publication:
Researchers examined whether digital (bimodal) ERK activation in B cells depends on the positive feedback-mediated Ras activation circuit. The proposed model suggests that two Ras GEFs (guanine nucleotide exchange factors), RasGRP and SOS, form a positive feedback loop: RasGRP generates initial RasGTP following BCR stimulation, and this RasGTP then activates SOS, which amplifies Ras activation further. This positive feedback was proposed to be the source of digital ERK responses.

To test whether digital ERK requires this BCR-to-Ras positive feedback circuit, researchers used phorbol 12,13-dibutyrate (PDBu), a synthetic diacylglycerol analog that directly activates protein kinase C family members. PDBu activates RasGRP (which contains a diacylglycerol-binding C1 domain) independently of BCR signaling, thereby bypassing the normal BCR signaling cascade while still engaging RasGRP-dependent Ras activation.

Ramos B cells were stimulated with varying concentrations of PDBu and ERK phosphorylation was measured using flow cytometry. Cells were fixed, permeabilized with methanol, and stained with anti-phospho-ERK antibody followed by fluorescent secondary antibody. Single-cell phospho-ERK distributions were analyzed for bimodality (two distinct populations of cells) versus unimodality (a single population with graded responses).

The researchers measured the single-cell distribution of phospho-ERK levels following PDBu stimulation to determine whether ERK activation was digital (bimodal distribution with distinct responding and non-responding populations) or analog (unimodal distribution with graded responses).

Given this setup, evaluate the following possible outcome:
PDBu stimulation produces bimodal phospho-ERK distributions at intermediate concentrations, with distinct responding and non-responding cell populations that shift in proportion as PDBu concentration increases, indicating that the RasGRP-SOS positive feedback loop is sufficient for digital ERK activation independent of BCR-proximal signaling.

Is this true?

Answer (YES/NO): NO